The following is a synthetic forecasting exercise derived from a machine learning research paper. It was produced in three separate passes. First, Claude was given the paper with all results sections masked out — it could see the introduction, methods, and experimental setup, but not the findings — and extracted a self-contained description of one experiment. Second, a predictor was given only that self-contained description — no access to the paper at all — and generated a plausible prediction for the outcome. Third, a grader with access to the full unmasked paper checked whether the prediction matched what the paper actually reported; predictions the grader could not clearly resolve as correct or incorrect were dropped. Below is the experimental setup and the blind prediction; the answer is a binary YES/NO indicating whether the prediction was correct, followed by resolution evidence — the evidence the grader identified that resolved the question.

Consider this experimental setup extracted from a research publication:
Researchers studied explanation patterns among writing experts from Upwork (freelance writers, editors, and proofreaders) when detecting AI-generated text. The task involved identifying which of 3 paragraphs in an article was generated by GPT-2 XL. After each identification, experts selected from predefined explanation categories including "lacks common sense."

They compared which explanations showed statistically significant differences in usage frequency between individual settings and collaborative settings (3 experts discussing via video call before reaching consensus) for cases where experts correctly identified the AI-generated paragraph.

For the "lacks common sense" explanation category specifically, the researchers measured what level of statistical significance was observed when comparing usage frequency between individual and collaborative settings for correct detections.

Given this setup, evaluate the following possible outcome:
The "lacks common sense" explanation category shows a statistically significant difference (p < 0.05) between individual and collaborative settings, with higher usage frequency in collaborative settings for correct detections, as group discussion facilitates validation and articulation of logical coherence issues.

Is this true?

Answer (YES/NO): YES